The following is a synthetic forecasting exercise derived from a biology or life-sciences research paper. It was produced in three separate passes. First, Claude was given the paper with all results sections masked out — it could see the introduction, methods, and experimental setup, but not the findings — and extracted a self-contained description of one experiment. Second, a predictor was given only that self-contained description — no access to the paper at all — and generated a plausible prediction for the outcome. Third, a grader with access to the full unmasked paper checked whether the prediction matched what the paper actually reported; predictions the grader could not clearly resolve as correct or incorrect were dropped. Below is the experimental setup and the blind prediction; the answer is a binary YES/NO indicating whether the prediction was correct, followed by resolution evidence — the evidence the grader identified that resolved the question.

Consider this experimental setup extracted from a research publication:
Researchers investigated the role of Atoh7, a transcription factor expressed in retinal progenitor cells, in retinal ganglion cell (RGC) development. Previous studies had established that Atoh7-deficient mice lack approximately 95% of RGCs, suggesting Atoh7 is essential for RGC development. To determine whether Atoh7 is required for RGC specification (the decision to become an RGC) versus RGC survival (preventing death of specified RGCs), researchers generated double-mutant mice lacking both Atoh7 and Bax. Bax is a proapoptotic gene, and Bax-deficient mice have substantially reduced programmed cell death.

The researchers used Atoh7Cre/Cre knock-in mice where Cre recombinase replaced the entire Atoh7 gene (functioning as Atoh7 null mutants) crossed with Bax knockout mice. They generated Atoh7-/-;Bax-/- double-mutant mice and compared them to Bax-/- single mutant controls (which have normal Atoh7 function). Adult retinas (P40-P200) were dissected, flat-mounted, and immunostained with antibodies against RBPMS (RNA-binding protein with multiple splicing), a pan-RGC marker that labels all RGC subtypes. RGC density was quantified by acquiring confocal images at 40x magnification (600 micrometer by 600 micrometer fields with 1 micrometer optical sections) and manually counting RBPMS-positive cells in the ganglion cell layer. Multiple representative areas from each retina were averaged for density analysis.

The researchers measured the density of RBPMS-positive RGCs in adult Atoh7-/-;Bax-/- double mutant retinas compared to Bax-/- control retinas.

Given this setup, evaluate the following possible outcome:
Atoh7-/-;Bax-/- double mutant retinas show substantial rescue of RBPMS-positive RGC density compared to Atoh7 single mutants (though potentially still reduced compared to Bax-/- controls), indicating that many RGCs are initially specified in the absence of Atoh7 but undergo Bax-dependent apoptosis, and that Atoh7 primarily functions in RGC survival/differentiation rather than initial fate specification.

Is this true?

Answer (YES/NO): YES